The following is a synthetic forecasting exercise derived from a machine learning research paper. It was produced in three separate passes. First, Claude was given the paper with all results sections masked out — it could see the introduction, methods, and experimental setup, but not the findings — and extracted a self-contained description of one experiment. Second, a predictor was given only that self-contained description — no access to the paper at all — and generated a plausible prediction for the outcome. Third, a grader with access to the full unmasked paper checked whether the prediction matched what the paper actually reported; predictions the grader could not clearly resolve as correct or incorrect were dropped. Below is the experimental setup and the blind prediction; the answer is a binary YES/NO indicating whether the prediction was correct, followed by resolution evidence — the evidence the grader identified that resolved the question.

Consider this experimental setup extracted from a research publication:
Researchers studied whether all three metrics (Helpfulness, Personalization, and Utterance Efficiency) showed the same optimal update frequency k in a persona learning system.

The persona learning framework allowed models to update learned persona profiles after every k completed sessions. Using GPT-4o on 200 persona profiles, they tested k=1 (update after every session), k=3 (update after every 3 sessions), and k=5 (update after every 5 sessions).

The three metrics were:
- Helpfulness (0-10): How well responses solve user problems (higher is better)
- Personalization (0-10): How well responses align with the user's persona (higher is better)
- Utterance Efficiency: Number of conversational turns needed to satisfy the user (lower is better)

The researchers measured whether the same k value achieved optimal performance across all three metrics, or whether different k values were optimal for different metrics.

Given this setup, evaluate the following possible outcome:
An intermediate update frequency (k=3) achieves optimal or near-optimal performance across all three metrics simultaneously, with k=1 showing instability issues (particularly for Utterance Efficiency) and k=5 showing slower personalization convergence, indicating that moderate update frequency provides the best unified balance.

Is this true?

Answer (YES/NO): YES